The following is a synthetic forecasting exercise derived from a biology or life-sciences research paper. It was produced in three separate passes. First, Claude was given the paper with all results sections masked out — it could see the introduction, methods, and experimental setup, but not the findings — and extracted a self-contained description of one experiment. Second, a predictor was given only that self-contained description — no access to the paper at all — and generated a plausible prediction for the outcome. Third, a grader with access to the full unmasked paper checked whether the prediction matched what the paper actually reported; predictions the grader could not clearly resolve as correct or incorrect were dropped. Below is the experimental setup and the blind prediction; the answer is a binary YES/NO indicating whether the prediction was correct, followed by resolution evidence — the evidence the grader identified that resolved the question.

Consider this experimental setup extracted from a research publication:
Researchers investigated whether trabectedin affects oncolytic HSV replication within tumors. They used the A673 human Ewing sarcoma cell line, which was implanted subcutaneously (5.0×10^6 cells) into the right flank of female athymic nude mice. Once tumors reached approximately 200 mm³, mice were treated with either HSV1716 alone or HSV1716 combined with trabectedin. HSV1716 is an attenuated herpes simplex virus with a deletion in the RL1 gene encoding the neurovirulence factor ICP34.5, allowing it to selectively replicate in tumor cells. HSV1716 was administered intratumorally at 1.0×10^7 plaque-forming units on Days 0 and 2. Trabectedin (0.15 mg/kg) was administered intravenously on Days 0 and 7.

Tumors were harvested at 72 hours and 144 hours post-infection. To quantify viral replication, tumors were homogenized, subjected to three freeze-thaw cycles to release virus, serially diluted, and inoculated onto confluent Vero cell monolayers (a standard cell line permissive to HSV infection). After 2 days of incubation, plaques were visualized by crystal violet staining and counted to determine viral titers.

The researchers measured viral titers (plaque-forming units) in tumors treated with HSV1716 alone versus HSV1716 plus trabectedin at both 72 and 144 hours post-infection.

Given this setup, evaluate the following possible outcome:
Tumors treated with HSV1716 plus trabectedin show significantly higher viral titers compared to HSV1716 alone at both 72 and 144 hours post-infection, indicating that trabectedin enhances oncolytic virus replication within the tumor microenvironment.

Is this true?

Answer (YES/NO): NO